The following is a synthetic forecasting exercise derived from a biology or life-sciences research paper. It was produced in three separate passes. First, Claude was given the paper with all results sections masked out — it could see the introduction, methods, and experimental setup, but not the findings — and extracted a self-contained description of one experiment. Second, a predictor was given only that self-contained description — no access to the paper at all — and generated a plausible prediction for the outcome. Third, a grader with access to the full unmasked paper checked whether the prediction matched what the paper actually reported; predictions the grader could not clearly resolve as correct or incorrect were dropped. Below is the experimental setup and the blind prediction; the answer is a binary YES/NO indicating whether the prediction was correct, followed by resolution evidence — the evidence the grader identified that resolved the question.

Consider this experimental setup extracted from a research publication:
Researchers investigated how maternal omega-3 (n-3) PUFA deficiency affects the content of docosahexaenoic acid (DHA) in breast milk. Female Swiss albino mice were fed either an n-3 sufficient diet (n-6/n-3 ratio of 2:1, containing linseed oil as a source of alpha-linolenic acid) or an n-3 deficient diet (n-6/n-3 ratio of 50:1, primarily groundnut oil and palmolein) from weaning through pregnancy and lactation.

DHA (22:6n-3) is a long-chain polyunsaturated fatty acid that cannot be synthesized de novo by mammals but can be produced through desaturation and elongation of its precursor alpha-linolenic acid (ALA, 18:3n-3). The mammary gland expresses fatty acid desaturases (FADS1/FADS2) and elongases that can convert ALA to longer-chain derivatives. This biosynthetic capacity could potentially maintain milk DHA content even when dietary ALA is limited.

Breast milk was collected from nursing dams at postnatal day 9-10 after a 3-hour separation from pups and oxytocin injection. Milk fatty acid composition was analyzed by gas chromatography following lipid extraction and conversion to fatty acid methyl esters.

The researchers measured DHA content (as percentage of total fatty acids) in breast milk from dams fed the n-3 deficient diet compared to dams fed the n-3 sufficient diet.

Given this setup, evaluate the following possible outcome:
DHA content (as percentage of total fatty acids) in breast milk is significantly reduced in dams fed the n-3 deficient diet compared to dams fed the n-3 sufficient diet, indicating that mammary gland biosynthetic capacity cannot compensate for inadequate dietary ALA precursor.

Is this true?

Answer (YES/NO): YES